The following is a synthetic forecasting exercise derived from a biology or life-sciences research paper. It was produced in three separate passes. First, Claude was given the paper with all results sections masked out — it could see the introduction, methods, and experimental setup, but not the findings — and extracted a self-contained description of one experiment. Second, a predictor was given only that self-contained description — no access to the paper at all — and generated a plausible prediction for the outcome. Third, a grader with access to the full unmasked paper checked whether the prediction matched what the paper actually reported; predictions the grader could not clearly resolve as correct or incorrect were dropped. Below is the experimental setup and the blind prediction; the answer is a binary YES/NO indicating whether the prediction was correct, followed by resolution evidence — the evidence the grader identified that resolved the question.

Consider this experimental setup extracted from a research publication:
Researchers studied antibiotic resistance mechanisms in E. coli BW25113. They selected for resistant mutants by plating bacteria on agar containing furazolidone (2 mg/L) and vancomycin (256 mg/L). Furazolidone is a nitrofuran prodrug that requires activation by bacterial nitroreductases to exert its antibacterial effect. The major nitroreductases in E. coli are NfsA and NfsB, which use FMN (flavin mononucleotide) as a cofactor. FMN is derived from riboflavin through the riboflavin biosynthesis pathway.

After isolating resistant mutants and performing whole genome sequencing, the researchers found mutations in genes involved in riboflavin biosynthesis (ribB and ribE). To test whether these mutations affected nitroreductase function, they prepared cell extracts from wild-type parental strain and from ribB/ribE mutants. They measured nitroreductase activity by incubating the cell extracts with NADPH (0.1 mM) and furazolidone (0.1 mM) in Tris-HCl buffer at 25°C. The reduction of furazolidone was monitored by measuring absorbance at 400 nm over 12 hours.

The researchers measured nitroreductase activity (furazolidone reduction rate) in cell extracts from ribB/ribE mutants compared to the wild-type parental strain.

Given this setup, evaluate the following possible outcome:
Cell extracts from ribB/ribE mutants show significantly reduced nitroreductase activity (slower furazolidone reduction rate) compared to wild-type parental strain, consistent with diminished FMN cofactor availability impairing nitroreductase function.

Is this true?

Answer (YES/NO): YES